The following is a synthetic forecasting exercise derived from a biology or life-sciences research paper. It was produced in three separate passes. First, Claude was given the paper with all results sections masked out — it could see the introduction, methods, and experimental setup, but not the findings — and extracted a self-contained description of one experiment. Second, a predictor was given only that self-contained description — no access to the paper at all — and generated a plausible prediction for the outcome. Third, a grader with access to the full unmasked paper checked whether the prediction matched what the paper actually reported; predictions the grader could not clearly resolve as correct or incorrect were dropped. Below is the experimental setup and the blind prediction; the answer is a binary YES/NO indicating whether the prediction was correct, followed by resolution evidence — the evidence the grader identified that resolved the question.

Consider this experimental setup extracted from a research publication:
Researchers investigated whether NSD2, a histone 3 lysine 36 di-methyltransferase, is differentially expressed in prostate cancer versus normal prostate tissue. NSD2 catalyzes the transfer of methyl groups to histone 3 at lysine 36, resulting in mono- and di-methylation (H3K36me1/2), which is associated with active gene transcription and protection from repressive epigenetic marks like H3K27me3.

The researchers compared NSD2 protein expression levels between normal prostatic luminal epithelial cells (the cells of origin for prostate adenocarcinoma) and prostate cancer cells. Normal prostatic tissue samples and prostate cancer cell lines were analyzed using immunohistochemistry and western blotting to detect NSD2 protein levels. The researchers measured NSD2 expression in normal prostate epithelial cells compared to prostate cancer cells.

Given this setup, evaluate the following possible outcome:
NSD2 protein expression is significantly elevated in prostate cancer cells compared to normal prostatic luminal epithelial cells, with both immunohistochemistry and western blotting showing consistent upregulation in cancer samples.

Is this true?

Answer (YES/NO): NO